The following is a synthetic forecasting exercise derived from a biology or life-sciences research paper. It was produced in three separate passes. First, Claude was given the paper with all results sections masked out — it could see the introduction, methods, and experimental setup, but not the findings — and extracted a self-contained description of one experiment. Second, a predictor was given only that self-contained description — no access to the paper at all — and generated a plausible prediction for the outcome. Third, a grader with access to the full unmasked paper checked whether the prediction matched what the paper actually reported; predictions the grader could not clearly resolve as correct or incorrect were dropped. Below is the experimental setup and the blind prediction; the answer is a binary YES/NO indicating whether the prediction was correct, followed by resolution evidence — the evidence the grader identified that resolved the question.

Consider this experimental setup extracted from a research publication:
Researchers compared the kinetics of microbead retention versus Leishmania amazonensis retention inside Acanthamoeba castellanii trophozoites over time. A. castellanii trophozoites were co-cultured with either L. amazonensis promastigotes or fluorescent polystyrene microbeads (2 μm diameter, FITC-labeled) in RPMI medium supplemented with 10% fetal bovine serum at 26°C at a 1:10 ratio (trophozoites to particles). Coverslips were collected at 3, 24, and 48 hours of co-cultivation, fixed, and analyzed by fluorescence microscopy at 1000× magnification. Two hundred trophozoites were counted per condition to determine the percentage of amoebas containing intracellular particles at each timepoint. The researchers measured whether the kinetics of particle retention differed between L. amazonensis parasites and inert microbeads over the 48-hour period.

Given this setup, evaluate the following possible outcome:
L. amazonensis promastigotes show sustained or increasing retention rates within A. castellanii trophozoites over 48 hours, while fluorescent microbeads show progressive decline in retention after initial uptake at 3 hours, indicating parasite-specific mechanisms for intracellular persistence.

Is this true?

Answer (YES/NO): NO